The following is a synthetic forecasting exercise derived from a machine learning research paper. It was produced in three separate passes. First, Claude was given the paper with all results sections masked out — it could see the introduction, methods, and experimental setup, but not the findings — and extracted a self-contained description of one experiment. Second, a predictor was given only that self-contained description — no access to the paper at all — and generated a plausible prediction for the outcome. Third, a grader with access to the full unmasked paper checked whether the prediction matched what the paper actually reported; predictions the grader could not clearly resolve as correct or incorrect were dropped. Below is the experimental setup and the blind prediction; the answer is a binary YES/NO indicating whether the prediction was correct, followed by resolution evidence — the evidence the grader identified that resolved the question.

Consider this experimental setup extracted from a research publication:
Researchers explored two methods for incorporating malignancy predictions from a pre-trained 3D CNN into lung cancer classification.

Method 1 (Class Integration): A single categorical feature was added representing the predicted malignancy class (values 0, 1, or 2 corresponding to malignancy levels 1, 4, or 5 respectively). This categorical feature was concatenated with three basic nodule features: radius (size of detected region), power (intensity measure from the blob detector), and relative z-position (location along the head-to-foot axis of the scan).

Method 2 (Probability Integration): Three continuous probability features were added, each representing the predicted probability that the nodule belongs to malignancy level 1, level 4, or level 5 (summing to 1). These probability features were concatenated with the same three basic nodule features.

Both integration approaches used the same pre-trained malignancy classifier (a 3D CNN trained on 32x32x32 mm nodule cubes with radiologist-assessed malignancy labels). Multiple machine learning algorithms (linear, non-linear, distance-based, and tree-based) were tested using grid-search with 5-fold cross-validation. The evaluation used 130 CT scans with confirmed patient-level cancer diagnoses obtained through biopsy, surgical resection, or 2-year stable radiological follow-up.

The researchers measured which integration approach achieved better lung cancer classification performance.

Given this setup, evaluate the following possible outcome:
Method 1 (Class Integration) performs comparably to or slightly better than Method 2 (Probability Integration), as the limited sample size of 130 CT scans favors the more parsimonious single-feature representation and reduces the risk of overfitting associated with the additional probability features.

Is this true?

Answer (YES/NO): NO